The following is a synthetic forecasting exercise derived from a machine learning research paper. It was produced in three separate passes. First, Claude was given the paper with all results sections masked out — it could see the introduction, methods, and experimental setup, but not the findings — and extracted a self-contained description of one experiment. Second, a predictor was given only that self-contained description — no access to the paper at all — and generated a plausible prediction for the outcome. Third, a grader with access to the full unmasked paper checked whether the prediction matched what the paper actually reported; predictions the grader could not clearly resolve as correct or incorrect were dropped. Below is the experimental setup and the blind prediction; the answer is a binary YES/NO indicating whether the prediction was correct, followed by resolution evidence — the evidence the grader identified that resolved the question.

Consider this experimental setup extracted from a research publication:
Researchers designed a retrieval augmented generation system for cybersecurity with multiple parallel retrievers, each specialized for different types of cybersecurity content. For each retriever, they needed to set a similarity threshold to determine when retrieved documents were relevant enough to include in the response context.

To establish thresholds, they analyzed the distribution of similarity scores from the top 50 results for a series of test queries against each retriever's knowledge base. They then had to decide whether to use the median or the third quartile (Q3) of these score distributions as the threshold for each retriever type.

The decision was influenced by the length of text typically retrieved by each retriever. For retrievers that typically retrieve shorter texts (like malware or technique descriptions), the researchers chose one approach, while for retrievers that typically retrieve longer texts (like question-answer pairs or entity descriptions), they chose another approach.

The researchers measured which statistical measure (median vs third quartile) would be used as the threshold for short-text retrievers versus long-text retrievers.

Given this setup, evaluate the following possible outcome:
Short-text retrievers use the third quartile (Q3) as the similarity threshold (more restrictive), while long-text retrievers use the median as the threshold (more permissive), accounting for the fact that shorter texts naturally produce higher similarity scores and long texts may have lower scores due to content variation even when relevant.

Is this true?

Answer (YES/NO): NO